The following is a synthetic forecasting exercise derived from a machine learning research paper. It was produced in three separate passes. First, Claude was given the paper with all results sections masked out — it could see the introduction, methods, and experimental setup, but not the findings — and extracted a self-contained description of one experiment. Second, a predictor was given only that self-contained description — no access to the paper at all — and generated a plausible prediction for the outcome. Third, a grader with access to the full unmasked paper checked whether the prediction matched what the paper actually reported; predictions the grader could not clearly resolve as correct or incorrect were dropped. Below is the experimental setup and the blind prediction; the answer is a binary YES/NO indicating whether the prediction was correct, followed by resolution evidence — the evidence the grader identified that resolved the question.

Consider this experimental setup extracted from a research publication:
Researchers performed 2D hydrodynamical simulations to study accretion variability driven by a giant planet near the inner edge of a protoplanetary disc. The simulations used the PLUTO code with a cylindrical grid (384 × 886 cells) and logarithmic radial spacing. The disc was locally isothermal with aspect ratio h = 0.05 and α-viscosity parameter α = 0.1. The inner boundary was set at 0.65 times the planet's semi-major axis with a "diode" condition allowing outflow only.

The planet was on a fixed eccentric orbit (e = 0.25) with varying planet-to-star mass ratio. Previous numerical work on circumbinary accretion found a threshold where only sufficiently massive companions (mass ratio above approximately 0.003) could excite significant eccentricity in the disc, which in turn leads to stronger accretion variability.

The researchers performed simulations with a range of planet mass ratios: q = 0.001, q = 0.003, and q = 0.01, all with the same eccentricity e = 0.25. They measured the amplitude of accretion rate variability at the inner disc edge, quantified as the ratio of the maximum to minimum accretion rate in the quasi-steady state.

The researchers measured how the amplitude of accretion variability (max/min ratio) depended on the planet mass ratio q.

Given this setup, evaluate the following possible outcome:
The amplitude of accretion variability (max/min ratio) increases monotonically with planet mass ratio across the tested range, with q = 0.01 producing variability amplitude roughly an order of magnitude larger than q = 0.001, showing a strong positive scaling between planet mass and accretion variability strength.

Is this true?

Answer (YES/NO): NO